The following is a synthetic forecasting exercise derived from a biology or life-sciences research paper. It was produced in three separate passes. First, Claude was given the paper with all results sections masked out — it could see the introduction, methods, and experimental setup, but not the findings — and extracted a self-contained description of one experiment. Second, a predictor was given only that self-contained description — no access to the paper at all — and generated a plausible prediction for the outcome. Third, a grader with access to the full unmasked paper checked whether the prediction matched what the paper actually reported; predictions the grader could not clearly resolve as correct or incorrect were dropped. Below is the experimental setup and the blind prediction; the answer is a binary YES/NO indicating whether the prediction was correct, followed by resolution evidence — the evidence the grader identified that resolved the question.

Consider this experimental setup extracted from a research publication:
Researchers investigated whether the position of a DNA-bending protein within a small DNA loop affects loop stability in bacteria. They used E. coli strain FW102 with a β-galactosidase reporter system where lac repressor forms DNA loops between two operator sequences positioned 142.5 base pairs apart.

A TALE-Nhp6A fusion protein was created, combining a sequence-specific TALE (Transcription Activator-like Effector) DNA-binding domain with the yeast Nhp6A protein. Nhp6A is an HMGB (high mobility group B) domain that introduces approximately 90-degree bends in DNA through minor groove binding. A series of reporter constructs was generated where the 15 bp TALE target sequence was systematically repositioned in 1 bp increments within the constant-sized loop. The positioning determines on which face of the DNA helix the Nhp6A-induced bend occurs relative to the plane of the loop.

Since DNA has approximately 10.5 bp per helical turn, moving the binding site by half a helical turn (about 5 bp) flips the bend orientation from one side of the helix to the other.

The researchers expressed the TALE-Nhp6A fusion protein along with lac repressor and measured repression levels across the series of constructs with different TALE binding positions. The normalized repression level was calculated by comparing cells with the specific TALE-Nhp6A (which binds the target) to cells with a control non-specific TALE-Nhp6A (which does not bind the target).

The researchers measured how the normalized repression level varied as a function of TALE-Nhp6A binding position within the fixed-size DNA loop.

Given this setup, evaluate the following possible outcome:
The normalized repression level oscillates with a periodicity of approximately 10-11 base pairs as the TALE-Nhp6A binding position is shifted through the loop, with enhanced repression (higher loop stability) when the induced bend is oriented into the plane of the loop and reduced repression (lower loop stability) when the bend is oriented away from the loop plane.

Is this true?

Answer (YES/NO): YES